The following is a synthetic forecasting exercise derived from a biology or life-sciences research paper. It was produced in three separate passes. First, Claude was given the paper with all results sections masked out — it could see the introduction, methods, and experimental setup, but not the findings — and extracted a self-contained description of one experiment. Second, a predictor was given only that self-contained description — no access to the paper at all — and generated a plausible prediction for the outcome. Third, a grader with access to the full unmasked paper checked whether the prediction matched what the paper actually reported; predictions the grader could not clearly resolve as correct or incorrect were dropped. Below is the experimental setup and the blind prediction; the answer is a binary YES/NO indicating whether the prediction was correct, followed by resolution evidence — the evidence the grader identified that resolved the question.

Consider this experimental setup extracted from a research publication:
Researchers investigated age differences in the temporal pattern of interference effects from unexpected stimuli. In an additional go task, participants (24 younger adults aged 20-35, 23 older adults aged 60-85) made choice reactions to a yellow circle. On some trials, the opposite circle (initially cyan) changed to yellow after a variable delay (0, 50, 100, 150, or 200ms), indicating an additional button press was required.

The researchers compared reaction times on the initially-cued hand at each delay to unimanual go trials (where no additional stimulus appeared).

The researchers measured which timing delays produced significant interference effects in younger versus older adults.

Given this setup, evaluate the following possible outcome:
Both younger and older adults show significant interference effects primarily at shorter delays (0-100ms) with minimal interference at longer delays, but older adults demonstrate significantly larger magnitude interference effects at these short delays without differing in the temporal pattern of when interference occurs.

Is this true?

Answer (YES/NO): NO